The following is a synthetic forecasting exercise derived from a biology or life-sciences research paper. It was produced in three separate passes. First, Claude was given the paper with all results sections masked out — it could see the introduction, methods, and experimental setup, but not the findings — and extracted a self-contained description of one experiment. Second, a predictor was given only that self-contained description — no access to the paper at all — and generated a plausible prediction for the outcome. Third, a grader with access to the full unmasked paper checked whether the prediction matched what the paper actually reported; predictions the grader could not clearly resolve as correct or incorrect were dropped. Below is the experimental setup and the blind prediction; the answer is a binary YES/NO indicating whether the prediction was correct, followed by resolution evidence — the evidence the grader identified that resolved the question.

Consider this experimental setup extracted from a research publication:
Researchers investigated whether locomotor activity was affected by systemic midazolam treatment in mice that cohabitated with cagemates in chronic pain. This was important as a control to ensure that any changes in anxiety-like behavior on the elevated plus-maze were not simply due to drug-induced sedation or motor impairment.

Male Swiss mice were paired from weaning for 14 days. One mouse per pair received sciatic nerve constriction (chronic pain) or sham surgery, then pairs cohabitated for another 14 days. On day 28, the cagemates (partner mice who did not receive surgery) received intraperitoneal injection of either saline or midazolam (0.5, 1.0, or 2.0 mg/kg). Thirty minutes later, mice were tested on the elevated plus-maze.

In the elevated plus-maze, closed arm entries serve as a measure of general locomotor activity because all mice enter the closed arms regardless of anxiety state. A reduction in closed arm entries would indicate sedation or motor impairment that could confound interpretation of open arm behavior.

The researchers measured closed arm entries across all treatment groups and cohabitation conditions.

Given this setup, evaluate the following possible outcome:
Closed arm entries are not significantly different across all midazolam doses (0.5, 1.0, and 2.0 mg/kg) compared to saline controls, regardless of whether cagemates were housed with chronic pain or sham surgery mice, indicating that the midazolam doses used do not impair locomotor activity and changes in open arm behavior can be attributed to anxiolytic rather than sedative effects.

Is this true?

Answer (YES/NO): YES